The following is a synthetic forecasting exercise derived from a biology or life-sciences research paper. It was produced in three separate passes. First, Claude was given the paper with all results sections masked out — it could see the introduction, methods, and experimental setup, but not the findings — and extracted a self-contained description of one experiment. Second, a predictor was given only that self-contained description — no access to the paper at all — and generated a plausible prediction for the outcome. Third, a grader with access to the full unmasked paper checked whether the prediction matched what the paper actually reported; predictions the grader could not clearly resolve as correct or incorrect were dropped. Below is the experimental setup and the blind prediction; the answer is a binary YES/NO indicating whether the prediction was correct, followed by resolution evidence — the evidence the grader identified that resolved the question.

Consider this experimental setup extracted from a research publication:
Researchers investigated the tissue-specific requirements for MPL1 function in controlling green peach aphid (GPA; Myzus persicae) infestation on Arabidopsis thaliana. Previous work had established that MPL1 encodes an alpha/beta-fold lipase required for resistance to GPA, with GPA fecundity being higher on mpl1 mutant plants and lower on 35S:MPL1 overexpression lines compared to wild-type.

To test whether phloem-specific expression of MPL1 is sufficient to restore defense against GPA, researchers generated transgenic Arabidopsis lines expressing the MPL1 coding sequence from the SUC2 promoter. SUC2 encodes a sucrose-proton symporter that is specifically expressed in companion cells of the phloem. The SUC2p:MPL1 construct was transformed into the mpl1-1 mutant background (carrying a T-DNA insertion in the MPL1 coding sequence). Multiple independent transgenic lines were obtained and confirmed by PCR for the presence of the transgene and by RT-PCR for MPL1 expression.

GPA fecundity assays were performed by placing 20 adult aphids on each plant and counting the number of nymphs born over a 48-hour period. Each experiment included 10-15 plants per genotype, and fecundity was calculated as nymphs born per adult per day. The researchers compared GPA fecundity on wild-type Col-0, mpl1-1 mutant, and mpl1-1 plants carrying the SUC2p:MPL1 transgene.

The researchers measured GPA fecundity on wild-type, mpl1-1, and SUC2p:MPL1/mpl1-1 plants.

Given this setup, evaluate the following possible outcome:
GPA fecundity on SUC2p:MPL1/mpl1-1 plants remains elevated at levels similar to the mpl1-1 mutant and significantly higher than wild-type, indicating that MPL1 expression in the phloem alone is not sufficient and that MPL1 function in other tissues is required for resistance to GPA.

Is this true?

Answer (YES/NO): NO